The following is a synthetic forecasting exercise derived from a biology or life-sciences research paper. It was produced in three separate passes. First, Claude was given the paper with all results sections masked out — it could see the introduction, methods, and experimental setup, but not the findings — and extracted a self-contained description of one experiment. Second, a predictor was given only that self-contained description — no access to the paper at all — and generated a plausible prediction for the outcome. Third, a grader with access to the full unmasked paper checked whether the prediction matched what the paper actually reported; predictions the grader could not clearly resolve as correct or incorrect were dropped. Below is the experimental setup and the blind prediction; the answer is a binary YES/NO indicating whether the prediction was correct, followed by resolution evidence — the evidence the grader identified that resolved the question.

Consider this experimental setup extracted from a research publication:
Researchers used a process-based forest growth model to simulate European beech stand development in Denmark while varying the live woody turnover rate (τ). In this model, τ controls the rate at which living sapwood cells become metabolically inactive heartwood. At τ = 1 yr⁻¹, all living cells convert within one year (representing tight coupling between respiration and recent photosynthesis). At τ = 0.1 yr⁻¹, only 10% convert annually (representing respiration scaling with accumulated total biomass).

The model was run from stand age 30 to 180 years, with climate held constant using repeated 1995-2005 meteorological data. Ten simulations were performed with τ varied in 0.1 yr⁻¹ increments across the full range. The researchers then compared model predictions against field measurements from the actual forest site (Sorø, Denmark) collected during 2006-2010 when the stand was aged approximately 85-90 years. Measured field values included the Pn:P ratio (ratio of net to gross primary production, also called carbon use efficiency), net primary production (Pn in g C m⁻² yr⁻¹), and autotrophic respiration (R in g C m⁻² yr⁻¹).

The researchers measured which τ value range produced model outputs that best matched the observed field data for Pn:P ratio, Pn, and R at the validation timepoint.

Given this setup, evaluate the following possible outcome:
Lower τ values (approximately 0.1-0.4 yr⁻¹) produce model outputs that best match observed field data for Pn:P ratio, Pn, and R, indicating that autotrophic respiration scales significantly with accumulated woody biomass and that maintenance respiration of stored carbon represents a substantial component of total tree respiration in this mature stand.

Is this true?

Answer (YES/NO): NO